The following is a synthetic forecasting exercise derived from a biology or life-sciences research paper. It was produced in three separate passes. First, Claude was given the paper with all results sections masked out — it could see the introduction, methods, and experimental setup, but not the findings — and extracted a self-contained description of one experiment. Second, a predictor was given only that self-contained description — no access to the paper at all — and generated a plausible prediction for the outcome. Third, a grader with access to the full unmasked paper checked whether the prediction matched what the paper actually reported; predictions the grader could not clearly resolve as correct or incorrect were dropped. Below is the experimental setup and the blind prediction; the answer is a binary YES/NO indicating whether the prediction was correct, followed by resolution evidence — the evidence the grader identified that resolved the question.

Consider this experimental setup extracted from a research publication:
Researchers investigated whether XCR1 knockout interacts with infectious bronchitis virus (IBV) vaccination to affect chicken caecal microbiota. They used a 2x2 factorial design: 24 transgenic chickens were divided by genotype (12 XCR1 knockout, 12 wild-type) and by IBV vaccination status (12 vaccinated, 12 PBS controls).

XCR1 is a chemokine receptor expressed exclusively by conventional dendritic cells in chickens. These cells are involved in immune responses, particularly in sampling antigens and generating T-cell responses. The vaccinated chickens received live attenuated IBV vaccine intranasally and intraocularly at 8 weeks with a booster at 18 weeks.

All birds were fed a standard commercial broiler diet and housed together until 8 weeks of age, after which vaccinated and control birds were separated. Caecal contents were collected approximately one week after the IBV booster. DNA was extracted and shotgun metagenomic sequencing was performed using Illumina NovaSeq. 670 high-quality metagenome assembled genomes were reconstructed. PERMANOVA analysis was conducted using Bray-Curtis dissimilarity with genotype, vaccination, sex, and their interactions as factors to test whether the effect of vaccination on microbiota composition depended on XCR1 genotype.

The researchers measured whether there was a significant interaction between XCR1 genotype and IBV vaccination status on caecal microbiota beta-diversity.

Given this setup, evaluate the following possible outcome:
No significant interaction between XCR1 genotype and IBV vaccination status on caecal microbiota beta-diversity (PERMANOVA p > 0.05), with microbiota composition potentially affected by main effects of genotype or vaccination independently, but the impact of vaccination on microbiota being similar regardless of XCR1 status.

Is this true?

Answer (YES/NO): YES